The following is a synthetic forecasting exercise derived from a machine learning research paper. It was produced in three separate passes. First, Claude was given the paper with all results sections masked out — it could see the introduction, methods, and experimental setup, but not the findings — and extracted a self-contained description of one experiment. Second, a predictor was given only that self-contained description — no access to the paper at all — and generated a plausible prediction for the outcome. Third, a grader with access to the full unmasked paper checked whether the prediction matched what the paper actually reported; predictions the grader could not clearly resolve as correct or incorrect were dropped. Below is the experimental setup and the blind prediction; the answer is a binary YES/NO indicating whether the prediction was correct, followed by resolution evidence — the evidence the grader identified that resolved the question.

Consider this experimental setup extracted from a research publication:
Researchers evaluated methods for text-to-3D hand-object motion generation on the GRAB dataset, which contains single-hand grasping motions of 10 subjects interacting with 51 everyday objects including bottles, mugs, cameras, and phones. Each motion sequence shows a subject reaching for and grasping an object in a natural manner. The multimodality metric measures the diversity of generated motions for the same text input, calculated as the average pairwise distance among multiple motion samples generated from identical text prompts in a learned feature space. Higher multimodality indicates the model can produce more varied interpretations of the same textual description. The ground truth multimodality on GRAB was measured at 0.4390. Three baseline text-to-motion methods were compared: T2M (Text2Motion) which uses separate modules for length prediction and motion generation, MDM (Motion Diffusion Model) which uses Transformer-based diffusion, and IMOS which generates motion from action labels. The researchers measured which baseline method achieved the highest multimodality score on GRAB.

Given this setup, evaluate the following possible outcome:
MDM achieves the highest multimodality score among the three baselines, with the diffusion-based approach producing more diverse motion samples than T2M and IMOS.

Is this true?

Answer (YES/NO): YES